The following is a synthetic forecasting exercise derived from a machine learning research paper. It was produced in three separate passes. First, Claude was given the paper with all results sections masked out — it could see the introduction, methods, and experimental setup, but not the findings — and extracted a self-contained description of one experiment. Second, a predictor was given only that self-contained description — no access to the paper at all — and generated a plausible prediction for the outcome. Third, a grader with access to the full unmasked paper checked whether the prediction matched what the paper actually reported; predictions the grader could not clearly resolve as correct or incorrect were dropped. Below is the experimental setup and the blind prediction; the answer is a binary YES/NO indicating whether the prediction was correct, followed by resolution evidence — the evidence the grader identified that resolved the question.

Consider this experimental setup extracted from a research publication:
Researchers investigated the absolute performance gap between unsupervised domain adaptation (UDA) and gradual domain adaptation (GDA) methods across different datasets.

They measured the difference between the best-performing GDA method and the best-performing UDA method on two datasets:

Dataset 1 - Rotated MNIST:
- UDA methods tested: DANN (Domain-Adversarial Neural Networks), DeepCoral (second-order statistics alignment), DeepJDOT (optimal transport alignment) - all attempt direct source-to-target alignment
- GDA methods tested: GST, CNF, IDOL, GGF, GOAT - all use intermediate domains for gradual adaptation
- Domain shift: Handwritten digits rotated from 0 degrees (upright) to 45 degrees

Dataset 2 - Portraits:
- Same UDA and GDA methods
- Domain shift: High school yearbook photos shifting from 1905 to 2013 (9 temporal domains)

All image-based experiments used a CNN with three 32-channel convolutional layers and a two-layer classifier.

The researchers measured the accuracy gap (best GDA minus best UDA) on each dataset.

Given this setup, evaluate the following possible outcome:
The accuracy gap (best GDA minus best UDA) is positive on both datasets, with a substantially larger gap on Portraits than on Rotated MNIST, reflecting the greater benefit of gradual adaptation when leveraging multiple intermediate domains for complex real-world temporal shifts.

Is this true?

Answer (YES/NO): NO